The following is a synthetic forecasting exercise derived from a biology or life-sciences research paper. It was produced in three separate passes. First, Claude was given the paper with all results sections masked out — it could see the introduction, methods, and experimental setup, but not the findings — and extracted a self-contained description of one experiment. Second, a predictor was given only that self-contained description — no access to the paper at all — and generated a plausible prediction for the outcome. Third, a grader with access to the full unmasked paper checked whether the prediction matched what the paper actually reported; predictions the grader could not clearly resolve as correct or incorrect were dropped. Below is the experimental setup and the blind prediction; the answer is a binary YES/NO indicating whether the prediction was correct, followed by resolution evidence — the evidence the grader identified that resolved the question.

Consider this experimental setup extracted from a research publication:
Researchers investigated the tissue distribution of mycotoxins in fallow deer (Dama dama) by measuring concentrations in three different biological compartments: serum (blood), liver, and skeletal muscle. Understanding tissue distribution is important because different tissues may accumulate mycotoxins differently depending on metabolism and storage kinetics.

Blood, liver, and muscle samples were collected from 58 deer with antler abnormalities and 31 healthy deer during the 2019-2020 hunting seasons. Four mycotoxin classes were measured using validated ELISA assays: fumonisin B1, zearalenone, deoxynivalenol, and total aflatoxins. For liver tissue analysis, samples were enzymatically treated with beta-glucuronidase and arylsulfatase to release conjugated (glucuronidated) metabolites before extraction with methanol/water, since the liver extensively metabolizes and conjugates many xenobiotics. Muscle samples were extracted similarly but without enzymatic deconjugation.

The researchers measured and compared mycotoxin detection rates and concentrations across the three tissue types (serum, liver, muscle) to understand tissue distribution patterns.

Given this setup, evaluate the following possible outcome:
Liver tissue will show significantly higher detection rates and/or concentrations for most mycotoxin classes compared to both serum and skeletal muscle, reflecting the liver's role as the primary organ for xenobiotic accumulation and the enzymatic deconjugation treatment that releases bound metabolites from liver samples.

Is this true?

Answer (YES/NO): NO